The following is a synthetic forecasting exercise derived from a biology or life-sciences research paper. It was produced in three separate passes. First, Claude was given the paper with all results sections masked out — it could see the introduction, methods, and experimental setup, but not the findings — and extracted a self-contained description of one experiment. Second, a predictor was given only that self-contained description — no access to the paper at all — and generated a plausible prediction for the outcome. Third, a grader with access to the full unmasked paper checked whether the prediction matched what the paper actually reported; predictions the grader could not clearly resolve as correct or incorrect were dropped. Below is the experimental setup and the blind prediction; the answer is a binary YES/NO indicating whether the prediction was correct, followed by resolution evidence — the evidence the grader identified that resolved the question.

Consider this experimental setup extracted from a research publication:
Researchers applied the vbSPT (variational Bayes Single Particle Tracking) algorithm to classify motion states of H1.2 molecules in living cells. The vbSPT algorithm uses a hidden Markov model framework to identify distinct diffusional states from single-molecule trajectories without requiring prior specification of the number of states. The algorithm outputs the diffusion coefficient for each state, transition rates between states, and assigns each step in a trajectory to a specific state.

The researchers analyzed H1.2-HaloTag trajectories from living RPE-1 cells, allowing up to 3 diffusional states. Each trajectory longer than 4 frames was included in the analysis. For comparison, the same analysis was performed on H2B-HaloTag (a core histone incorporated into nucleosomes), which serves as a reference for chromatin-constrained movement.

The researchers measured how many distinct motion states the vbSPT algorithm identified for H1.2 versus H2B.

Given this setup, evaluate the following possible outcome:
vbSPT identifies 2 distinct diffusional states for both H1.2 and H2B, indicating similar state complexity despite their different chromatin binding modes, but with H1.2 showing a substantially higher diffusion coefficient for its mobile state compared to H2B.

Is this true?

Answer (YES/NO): NO